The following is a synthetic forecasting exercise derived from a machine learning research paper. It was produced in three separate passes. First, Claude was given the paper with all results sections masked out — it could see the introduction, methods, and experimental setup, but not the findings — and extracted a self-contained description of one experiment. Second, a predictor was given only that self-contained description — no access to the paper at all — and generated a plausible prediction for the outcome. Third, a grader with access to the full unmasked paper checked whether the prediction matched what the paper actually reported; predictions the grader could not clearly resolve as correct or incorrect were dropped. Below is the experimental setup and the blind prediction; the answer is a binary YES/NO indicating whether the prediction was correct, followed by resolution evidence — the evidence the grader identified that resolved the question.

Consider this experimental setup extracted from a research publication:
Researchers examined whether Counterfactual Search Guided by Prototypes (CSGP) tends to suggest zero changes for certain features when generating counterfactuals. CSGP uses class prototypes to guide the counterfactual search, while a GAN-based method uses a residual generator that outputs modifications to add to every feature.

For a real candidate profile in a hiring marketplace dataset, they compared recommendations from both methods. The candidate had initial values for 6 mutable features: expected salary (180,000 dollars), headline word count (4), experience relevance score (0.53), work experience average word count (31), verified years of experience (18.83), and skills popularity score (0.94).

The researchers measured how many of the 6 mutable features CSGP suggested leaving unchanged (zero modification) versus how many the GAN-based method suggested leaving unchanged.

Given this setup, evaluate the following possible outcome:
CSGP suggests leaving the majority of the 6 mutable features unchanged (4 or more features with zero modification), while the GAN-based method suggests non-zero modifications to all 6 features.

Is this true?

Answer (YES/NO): YES